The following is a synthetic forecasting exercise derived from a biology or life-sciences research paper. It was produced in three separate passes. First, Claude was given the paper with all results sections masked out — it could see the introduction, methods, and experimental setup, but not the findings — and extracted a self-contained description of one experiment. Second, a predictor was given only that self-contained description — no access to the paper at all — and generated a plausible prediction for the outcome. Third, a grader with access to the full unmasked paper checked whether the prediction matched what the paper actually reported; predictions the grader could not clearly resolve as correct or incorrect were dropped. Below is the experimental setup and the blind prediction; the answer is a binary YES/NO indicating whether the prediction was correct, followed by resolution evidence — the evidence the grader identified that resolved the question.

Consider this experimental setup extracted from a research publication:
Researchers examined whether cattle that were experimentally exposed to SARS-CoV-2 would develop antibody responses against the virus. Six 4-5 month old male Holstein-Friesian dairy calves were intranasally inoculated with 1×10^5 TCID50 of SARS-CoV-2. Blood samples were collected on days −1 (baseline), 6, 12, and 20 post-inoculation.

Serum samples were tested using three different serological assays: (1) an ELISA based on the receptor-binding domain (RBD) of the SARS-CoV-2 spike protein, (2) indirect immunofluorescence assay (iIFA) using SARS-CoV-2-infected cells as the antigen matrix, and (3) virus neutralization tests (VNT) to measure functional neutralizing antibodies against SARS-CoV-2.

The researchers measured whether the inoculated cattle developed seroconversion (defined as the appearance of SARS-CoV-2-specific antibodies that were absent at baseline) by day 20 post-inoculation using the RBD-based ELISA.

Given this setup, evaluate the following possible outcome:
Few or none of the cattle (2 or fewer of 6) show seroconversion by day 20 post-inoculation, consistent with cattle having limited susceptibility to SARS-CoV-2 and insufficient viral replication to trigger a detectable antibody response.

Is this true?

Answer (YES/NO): YES